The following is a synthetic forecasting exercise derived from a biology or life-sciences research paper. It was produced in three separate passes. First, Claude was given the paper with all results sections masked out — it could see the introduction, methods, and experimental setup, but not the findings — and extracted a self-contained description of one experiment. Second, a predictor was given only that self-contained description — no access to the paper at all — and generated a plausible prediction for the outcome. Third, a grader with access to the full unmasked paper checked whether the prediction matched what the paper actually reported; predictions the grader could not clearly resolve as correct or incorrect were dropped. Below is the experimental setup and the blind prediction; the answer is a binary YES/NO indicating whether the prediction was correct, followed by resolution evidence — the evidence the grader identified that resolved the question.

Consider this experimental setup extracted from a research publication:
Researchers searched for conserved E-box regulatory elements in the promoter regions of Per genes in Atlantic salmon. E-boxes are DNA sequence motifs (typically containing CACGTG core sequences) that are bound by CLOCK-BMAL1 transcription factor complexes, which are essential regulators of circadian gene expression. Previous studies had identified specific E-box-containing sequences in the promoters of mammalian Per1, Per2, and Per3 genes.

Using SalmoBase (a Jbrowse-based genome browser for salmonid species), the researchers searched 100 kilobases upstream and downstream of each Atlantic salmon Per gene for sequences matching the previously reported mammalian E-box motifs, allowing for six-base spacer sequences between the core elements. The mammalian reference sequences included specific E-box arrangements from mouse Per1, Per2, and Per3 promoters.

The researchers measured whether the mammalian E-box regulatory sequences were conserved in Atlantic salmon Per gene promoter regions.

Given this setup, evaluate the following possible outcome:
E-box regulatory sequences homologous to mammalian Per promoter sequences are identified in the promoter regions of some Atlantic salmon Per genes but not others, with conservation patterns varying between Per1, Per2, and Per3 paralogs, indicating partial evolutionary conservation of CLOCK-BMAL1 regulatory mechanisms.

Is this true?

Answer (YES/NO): NO